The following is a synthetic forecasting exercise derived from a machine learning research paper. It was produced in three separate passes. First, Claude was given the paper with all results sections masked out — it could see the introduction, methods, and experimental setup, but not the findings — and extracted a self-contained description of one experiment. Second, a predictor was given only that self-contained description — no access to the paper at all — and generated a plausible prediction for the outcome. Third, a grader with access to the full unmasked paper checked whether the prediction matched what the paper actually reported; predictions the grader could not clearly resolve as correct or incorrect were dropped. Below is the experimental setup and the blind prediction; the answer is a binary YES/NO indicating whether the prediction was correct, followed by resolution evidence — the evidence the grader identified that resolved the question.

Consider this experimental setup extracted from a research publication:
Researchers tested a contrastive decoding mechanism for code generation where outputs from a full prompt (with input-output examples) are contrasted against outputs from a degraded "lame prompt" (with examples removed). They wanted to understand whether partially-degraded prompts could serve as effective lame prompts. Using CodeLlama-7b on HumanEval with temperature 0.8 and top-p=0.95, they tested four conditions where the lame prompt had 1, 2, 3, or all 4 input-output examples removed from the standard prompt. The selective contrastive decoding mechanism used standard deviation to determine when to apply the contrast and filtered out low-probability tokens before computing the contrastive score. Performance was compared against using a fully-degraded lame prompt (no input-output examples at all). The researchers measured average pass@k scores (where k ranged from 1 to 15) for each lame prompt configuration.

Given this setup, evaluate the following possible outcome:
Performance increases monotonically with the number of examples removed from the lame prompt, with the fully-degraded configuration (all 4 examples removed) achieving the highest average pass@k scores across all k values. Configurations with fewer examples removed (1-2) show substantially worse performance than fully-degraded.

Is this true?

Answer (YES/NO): NO